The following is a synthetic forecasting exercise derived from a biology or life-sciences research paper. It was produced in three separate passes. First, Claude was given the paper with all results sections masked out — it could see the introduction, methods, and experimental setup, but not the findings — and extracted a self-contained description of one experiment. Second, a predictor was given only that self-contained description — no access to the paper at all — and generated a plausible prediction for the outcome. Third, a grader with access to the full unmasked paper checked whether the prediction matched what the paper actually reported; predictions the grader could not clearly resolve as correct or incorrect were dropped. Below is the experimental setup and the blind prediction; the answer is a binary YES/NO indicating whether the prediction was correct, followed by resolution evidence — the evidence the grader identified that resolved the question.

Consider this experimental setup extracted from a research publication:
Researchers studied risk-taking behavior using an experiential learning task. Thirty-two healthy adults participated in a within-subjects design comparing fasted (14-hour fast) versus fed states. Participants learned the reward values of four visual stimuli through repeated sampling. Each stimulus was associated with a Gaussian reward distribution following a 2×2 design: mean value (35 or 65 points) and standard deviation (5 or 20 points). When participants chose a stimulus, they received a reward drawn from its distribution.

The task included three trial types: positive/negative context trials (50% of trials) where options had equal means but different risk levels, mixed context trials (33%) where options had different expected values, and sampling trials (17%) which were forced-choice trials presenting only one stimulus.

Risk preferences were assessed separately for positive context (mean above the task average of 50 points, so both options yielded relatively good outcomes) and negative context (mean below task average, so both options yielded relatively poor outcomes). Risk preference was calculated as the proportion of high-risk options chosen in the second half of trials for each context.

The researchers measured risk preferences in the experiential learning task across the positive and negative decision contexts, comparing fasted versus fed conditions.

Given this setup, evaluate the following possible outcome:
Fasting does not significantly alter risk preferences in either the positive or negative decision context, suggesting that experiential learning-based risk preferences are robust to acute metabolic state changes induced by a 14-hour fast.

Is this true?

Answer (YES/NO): NO